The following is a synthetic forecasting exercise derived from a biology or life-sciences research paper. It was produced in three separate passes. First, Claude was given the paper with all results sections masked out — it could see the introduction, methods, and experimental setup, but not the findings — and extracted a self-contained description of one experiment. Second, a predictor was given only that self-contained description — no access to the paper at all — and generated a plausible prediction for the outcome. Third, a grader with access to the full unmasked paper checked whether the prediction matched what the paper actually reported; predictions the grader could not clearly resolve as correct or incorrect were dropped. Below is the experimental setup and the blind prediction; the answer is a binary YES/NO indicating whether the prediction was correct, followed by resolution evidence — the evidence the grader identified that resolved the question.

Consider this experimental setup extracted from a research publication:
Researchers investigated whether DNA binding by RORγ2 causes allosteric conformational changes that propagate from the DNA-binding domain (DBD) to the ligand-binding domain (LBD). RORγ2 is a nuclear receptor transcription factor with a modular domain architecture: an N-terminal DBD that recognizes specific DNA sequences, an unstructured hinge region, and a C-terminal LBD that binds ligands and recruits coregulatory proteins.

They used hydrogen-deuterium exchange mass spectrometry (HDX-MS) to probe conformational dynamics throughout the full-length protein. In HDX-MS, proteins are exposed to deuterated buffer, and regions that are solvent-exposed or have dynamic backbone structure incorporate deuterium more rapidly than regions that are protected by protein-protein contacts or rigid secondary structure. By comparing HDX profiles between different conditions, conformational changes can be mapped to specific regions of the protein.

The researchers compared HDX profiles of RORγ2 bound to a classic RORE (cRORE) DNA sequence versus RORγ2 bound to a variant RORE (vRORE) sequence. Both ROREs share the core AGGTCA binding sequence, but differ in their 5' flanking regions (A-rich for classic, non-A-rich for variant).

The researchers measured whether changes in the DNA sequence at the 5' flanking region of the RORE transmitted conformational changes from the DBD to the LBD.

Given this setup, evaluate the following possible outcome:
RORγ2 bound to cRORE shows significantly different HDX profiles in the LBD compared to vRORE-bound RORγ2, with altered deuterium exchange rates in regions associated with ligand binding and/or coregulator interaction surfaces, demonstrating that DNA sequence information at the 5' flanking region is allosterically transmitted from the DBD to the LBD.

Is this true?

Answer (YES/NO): NO